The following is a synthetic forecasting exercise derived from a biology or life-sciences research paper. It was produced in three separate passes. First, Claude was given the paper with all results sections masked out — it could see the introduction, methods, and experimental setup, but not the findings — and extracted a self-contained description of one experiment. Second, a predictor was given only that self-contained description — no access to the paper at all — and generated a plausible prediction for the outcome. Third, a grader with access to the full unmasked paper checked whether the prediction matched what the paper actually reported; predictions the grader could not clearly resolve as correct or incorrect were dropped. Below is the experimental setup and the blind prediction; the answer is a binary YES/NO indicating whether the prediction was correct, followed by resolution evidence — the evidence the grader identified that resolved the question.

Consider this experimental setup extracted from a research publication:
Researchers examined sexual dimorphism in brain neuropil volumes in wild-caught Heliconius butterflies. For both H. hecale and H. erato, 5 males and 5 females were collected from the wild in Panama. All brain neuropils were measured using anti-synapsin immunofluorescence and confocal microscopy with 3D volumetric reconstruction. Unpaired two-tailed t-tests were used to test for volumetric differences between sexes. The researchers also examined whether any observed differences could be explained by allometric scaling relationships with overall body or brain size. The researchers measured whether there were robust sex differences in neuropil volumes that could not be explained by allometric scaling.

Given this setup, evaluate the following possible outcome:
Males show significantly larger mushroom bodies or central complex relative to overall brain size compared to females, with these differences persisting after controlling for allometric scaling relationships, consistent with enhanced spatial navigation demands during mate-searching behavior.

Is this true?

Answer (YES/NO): NO